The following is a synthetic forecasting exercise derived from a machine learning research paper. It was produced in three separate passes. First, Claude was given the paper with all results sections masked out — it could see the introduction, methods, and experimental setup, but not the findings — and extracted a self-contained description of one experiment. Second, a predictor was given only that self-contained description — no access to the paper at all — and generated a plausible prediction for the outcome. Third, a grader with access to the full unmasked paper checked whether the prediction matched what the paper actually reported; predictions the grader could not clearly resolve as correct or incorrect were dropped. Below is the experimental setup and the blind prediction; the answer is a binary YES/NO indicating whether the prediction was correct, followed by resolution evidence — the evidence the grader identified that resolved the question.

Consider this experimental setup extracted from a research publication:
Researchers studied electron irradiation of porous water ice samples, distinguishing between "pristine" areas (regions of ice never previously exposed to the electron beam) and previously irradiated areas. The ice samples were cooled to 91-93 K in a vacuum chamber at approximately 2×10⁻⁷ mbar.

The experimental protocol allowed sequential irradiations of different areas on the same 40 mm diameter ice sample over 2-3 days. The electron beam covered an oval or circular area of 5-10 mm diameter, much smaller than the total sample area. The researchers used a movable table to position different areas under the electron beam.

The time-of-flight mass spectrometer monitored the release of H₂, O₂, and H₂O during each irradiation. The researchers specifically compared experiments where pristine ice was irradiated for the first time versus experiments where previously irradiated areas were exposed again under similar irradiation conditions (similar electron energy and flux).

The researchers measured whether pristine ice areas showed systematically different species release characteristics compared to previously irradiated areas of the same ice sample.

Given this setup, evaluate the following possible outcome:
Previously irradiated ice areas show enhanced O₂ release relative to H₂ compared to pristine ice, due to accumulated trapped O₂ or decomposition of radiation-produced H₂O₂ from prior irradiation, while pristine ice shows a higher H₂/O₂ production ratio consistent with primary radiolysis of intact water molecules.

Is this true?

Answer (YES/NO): NO